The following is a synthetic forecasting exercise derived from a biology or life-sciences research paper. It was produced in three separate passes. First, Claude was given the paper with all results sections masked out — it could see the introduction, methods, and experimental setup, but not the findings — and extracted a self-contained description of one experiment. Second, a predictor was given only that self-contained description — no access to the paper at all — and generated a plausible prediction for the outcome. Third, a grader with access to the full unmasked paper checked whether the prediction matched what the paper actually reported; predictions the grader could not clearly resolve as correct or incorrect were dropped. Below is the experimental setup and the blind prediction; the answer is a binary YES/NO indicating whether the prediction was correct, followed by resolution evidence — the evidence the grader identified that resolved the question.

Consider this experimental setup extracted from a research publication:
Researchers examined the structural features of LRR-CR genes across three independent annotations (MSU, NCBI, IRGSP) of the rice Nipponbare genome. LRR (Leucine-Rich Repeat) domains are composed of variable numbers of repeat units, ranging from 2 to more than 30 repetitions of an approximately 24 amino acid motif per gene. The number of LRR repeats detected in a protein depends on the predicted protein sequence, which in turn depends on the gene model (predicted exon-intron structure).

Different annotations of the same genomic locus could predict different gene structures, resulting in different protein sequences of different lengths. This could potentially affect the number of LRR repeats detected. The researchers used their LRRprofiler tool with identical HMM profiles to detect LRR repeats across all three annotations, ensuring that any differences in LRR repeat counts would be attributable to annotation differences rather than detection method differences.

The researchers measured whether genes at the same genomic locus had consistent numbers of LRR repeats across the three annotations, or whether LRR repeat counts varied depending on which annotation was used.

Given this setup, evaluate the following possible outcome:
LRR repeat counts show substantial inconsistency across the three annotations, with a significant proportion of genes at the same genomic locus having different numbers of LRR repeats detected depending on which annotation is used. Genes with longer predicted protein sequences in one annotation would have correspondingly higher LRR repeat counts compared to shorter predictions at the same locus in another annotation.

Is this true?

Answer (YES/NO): YES